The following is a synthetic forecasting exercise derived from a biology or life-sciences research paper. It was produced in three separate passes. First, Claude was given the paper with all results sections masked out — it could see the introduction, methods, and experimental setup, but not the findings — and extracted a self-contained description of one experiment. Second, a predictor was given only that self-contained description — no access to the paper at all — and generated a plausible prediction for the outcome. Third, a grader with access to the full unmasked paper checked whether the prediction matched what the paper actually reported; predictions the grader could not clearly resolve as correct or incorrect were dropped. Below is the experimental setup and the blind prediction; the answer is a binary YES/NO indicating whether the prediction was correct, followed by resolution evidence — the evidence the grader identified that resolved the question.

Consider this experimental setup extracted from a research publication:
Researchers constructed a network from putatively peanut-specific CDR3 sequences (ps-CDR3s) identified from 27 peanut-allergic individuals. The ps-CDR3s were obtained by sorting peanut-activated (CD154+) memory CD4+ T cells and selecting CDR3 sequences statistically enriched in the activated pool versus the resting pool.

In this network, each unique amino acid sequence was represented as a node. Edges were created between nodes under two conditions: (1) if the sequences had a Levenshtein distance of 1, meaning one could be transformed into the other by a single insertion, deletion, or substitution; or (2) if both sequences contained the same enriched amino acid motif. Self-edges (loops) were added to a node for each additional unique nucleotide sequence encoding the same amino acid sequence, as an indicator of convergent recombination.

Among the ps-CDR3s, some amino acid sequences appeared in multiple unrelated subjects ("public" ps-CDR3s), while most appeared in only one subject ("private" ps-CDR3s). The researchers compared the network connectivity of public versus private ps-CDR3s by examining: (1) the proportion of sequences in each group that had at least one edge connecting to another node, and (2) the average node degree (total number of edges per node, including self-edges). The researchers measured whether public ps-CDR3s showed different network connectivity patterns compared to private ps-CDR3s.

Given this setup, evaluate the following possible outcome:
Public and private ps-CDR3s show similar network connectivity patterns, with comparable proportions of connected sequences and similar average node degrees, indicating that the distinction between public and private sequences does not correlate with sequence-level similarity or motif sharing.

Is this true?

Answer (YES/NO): NO